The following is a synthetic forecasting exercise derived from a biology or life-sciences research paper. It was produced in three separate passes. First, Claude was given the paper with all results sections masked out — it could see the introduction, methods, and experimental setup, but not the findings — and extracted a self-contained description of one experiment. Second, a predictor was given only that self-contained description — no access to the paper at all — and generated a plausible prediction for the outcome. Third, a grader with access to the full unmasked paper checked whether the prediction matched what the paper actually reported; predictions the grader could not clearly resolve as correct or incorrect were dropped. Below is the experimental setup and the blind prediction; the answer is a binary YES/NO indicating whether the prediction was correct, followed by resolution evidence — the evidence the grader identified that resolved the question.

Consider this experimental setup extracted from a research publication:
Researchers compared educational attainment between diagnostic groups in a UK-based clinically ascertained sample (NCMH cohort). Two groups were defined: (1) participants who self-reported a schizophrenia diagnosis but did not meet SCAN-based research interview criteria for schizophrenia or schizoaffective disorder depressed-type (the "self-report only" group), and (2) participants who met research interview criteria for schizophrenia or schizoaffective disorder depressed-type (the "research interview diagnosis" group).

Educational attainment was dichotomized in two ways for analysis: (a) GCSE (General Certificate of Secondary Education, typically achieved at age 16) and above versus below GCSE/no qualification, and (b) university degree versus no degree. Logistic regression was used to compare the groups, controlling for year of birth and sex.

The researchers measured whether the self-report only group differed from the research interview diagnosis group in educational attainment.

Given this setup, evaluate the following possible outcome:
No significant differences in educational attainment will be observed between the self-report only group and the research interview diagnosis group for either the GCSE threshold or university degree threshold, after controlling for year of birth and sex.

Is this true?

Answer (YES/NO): NO